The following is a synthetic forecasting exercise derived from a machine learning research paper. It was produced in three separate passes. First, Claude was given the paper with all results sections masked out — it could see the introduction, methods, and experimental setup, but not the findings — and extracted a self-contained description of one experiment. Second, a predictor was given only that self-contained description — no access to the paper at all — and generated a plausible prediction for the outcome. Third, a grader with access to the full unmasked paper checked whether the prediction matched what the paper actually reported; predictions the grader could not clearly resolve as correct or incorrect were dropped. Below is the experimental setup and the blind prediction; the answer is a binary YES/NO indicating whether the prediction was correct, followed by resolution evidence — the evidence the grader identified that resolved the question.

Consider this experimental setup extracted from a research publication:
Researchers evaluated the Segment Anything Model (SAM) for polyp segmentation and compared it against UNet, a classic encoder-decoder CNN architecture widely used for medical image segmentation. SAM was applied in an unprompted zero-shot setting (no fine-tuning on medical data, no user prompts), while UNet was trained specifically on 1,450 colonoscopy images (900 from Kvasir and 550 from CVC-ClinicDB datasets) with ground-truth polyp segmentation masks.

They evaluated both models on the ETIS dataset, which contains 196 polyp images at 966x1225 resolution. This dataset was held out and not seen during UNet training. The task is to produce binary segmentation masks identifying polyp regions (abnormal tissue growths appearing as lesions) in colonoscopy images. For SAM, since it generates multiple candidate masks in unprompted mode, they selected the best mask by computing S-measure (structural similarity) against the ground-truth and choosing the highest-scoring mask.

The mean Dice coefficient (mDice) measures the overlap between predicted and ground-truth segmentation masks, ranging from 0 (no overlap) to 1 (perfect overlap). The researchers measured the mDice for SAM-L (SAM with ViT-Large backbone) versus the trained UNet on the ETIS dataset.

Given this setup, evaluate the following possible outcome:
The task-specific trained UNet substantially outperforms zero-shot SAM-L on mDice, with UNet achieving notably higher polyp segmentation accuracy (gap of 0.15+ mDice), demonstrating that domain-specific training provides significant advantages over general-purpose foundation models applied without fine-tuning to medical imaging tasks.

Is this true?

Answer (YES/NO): NO